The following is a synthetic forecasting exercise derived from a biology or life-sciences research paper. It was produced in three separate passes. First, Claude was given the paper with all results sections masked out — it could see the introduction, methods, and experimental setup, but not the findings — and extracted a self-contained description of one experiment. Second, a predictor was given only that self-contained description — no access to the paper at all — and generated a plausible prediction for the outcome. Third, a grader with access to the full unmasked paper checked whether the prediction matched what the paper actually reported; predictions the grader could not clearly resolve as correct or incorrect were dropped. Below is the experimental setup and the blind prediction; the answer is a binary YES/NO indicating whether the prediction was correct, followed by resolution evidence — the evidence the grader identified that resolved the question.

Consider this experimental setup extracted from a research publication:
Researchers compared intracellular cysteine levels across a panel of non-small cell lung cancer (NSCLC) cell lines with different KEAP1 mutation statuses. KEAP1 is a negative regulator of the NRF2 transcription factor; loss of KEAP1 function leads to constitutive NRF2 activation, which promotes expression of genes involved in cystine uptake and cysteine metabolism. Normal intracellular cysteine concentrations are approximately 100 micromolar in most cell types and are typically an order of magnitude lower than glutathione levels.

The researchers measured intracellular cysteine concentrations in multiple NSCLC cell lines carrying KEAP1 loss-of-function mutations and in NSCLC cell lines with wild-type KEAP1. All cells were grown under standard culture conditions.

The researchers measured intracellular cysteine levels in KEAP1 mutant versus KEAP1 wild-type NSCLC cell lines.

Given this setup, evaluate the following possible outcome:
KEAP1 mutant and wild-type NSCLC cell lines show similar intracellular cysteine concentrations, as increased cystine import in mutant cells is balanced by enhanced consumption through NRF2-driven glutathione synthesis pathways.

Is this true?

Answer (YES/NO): NO